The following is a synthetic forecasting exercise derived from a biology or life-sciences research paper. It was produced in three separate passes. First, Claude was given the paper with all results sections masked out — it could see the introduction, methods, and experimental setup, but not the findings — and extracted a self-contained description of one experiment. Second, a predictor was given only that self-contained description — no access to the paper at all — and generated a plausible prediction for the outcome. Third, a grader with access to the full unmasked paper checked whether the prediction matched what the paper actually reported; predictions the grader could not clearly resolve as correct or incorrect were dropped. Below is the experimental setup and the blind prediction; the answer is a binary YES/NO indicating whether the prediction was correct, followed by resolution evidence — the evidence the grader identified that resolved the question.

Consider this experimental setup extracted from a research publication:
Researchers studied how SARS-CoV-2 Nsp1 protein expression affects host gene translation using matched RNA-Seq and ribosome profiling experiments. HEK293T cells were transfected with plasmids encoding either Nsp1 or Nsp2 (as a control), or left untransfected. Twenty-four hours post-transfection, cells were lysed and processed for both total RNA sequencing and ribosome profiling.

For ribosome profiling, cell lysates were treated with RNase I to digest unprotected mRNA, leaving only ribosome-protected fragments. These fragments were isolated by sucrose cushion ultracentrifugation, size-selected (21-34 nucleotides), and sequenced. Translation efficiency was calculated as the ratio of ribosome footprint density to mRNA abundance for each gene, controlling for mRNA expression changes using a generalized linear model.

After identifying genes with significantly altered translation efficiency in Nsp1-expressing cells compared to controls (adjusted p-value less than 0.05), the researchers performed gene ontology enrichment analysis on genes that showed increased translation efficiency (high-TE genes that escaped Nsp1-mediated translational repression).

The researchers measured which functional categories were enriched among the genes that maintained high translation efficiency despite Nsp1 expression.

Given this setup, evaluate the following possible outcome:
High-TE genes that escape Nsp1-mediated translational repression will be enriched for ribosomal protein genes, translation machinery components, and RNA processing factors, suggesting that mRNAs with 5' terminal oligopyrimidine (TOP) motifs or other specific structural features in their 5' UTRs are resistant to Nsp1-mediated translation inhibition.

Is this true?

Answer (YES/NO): YES